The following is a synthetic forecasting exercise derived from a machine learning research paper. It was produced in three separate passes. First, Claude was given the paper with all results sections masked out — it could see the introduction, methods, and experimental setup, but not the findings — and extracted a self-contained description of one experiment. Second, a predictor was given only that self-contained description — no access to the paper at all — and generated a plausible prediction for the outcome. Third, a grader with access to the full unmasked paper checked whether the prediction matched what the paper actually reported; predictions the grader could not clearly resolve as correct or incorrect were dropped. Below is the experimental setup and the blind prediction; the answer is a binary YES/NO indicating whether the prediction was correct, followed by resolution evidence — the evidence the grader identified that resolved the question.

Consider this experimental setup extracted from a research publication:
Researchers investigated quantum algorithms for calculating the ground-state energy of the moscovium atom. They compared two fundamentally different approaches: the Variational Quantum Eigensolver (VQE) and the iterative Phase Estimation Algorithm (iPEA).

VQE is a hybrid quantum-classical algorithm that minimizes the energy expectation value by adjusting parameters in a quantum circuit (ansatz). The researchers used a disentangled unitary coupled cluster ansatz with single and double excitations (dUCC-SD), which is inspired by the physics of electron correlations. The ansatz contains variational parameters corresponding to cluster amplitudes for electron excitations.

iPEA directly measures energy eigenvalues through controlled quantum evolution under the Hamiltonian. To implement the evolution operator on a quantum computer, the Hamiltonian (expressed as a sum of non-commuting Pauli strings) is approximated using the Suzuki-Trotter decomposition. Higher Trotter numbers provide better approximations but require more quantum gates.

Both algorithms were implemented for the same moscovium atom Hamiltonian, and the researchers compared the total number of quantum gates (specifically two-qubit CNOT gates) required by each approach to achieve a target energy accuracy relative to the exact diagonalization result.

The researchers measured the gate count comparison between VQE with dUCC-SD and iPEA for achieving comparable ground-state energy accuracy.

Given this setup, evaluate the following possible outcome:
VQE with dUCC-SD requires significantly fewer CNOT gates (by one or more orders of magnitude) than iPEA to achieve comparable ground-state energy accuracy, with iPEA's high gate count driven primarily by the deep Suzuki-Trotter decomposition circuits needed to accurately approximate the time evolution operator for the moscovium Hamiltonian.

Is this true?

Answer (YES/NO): YES